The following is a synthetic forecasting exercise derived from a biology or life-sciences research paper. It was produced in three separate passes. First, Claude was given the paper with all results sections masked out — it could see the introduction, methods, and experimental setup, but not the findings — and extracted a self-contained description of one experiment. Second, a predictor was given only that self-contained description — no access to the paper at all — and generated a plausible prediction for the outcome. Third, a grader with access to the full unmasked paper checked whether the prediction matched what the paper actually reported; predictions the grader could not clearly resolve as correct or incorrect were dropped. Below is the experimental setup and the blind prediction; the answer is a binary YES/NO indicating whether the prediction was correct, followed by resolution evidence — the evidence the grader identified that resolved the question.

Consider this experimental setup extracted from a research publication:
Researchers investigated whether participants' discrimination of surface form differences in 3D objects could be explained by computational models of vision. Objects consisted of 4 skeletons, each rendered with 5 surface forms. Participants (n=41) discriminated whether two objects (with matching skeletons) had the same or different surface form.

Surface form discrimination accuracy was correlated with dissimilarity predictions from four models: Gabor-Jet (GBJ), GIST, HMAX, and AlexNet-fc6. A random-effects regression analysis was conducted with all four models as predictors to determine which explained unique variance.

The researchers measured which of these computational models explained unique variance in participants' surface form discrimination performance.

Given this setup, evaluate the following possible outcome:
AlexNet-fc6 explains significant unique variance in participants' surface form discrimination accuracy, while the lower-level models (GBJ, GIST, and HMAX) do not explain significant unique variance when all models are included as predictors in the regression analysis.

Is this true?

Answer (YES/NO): YES